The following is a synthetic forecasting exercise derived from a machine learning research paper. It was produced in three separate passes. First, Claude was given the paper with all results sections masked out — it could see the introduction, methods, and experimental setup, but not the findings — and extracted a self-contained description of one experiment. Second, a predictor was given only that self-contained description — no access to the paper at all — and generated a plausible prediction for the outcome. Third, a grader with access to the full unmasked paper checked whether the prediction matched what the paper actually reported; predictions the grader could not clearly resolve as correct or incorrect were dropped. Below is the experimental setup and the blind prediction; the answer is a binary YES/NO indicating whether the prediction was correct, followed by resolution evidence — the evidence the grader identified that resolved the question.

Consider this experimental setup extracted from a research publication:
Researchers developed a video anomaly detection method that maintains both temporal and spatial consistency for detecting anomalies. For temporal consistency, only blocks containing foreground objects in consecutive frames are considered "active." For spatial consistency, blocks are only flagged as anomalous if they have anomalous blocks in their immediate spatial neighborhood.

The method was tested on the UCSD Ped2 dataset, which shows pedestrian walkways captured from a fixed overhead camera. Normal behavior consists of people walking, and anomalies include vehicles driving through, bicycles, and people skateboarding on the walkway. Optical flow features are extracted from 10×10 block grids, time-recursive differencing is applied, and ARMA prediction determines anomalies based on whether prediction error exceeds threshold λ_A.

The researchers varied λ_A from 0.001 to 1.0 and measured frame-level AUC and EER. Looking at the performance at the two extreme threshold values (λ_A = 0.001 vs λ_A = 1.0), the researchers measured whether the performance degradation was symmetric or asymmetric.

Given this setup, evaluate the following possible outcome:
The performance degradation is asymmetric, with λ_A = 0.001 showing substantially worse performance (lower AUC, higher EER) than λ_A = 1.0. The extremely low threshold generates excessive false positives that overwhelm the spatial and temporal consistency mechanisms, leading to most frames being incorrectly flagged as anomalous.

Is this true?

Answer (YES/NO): YES